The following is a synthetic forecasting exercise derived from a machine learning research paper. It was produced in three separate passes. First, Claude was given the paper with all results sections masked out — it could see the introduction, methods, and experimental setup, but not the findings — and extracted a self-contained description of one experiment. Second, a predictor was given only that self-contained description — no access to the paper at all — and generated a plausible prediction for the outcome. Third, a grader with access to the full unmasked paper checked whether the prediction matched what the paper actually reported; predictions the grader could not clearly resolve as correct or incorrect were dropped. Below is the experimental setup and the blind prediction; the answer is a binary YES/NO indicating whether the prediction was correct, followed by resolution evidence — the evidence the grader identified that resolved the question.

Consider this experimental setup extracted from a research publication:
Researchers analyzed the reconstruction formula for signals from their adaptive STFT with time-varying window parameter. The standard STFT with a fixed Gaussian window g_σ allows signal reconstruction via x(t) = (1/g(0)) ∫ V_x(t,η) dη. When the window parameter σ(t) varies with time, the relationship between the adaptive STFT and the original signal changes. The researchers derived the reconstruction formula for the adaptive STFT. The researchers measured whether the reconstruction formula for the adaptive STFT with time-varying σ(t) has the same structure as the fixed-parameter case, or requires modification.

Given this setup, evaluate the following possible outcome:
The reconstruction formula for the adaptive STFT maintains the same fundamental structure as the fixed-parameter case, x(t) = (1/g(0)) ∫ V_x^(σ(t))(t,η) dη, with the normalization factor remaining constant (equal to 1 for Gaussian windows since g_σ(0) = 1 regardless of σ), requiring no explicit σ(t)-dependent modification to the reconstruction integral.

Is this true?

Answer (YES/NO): NO